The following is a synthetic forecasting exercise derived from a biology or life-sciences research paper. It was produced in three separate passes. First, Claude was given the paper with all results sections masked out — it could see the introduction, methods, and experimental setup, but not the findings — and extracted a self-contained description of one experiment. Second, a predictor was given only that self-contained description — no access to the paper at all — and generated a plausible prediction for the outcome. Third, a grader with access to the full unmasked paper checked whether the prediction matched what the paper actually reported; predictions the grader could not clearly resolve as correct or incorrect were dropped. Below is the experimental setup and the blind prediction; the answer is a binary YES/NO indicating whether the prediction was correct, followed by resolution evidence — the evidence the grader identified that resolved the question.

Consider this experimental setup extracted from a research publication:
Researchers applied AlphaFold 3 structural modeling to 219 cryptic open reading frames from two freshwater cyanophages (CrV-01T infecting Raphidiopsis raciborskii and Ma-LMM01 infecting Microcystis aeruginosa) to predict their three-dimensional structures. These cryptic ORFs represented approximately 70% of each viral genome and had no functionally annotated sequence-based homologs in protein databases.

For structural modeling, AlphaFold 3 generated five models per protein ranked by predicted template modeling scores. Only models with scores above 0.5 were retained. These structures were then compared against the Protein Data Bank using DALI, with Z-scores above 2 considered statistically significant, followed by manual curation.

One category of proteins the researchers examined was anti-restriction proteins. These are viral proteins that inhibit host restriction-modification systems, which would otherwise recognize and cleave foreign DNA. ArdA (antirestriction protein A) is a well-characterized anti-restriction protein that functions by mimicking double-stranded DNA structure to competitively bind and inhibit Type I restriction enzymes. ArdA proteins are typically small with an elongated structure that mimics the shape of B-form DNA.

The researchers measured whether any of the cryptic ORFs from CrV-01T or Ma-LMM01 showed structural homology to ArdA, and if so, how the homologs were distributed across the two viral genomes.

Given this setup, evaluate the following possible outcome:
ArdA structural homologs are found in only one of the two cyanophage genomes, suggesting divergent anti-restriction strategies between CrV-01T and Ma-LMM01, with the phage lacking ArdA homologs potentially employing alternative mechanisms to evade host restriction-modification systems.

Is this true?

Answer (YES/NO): NO